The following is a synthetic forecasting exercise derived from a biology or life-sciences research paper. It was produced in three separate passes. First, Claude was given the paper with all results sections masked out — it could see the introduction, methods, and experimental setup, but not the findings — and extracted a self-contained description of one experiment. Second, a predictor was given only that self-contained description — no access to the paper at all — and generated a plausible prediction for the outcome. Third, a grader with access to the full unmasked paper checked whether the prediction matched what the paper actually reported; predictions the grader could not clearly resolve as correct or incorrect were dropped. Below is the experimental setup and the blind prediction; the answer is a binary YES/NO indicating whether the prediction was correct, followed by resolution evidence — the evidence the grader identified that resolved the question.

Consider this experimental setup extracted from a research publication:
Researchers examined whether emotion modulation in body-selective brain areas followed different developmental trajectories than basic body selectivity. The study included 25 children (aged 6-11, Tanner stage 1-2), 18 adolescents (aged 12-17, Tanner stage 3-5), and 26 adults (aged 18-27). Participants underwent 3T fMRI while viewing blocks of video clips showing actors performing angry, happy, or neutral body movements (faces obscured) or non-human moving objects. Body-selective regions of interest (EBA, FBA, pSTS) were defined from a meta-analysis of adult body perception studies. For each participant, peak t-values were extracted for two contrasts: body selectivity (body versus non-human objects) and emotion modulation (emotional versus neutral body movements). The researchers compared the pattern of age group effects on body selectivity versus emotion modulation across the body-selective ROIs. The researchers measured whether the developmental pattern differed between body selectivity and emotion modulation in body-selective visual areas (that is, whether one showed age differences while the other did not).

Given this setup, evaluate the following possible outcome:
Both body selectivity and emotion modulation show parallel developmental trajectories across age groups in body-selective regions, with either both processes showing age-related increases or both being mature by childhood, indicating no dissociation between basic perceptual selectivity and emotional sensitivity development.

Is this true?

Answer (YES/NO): NO